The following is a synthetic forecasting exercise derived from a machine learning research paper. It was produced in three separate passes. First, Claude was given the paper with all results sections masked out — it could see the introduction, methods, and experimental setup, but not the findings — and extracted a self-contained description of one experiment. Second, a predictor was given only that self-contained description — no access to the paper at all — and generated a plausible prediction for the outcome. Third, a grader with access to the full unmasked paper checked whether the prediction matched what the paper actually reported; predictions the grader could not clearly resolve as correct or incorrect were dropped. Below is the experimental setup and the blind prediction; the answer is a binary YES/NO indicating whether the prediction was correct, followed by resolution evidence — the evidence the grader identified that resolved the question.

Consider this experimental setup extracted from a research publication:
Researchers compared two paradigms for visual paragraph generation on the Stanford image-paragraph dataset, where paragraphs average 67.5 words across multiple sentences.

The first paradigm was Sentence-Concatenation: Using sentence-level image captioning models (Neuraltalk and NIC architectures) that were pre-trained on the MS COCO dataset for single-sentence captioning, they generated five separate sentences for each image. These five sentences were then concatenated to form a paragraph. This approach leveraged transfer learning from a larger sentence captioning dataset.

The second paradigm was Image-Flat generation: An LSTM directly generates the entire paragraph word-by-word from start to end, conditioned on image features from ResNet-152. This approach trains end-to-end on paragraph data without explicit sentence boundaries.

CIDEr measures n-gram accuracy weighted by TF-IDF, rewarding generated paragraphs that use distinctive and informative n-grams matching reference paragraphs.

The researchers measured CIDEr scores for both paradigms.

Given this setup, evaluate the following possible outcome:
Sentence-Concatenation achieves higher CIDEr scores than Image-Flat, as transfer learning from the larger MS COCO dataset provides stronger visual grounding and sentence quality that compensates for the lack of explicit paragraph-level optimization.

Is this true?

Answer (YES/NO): NO